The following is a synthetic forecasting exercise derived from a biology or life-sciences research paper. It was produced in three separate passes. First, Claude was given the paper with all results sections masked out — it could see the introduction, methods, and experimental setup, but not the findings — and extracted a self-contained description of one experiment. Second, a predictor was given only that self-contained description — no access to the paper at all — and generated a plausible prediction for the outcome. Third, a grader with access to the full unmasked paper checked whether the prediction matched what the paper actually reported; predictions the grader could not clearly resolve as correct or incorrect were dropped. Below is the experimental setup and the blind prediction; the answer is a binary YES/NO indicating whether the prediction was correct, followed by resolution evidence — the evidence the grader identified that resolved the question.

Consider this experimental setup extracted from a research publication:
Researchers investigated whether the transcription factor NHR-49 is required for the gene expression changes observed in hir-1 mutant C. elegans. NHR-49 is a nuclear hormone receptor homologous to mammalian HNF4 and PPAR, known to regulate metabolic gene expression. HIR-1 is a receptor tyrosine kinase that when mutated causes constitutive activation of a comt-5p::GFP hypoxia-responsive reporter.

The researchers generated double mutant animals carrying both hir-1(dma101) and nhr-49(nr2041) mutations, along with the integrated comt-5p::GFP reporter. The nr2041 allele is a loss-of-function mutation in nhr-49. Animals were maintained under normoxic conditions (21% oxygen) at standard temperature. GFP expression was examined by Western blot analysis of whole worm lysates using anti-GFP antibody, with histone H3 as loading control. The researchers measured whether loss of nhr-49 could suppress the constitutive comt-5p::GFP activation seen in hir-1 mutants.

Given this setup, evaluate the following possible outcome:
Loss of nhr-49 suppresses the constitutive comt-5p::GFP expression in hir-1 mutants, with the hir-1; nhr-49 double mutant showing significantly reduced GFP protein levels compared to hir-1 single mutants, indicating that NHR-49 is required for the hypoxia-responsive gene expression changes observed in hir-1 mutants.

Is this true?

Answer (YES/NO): YES